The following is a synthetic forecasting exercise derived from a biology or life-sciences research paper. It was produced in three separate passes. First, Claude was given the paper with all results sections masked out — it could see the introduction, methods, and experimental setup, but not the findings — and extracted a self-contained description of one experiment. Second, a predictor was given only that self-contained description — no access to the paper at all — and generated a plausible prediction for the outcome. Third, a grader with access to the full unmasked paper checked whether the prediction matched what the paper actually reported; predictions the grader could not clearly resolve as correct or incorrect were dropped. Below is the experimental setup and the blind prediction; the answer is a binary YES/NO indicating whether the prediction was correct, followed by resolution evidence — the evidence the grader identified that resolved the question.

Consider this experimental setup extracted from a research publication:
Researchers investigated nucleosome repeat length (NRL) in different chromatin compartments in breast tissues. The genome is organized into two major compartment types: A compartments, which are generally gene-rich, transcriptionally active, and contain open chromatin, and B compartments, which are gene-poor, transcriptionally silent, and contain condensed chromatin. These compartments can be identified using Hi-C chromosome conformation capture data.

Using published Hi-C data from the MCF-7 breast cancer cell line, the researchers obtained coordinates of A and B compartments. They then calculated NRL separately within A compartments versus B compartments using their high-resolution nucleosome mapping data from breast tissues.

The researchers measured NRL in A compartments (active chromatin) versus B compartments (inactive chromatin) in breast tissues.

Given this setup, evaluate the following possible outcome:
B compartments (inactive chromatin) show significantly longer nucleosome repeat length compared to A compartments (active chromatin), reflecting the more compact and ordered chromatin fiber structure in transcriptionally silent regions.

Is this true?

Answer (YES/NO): YES